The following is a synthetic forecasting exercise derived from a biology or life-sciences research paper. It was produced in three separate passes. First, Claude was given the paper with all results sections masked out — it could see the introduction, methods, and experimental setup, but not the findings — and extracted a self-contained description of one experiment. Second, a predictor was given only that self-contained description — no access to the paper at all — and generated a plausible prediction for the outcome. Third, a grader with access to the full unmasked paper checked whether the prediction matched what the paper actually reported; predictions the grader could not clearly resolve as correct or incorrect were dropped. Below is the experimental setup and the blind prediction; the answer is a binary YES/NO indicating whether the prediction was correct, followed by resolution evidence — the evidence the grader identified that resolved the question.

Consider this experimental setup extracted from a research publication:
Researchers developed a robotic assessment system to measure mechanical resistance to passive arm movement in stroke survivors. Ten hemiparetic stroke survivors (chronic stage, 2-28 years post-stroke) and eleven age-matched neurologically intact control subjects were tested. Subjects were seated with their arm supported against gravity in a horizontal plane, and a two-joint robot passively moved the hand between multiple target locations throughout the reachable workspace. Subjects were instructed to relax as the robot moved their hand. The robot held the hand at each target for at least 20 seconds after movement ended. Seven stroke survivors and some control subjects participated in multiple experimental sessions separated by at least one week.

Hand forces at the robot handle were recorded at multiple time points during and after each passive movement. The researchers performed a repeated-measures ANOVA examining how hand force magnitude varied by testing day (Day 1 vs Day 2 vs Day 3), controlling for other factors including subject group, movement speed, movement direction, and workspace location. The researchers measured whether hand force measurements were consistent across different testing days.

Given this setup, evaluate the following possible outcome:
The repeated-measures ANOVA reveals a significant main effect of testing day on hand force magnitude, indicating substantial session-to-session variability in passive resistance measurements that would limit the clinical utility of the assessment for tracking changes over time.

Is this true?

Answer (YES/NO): NO